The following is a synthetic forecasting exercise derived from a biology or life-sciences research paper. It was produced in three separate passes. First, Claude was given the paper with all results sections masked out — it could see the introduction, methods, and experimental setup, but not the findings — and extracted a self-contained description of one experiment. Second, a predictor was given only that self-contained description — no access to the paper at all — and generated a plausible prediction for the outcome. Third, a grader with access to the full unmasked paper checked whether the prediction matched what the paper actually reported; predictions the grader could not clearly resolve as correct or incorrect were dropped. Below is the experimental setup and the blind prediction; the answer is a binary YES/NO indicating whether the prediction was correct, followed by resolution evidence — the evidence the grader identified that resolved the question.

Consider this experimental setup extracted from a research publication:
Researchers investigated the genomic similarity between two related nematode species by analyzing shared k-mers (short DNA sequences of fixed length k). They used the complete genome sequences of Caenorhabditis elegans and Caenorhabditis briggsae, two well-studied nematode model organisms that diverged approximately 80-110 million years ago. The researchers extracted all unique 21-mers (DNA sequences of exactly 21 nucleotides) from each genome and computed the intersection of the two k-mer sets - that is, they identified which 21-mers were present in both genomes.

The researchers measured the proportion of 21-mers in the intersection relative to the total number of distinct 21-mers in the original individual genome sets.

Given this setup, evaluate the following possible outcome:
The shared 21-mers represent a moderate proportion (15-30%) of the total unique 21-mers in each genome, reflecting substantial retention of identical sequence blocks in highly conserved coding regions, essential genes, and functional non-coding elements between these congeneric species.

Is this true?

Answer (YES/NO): NO